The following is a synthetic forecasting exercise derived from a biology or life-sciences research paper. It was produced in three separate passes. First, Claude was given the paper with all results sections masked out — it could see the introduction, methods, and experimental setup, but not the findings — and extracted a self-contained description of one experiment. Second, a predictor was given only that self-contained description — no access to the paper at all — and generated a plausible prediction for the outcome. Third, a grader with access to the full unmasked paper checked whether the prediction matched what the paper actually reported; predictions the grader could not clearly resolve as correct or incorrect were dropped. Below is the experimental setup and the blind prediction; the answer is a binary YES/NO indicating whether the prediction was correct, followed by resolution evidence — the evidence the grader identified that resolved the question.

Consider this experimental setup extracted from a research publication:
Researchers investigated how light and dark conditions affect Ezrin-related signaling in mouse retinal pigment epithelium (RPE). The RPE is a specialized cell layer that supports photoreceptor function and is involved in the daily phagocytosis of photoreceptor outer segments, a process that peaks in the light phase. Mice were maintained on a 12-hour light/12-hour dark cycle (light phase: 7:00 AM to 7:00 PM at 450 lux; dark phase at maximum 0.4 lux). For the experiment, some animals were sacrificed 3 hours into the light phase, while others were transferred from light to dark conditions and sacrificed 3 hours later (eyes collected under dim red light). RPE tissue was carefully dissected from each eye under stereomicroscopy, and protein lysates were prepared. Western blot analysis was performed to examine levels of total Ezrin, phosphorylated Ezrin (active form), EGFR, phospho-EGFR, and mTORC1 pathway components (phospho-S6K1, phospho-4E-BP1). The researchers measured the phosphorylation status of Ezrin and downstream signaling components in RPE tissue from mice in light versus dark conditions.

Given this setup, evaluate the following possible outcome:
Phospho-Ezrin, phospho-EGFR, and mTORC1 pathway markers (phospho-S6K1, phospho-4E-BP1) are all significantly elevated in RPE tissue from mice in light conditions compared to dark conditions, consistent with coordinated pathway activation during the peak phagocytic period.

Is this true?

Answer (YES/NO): NO